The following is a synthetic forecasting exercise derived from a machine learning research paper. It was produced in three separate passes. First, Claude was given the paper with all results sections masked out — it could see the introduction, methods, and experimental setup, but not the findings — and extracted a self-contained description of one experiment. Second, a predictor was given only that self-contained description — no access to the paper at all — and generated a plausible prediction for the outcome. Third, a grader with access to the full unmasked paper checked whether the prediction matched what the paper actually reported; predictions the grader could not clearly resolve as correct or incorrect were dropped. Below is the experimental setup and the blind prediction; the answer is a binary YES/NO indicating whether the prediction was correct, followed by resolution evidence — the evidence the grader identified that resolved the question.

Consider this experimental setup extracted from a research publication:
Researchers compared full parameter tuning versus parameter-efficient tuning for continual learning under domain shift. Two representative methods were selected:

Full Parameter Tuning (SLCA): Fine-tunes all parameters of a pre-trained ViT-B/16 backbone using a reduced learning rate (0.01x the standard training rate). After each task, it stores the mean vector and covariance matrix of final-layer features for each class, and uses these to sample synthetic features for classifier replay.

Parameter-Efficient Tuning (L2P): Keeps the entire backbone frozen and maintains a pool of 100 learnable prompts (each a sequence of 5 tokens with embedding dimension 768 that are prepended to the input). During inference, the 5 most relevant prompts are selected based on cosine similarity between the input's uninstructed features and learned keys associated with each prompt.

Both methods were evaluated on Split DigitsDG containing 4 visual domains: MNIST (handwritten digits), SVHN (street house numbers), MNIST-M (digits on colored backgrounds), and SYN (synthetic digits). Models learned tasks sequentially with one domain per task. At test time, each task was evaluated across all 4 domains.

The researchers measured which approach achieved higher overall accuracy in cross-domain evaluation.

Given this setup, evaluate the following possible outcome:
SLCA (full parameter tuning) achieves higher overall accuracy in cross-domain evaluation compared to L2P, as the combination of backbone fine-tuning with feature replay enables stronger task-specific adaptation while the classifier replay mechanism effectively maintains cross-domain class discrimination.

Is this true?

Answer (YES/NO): YES